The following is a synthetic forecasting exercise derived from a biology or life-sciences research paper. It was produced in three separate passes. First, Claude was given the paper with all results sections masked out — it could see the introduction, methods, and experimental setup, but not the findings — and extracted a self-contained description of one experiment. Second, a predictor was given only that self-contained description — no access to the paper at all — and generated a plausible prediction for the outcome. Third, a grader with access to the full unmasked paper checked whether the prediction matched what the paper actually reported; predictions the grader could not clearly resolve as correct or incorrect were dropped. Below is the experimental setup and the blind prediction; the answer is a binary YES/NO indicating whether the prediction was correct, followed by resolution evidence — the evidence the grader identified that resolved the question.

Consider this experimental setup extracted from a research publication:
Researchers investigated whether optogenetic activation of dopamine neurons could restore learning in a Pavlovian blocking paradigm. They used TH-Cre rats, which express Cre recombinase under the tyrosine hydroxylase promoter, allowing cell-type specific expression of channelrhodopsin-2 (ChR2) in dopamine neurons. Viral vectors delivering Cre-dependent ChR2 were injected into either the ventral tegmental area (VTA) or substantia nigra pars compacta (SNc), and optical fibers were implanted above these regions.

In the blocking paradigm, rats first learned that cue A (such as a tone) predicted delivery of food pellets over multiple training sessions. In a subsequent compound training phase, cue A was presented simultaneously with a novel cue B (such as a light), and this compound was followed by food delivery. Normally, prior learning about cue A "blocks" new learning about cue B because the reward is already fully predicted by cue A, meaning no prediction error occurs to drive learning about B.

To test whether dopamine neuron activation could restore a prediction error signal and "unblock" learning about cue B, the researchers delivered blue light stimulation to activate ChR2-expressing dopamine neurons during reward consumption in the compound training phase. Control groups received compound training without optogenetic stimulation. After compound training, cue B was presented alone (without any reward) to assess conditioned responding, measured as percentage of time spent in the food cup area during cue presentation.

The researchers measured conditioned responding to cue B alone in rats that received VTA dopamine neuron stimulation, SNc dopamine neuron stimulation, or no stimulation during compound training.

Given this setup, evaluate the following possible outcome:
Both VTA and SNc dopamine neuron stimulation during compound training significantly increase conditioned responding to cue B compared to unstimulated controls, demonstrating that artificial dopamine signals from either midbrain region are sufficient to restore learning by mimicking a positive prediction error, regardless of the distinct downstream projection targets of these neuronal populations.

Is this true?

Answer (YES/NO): NO